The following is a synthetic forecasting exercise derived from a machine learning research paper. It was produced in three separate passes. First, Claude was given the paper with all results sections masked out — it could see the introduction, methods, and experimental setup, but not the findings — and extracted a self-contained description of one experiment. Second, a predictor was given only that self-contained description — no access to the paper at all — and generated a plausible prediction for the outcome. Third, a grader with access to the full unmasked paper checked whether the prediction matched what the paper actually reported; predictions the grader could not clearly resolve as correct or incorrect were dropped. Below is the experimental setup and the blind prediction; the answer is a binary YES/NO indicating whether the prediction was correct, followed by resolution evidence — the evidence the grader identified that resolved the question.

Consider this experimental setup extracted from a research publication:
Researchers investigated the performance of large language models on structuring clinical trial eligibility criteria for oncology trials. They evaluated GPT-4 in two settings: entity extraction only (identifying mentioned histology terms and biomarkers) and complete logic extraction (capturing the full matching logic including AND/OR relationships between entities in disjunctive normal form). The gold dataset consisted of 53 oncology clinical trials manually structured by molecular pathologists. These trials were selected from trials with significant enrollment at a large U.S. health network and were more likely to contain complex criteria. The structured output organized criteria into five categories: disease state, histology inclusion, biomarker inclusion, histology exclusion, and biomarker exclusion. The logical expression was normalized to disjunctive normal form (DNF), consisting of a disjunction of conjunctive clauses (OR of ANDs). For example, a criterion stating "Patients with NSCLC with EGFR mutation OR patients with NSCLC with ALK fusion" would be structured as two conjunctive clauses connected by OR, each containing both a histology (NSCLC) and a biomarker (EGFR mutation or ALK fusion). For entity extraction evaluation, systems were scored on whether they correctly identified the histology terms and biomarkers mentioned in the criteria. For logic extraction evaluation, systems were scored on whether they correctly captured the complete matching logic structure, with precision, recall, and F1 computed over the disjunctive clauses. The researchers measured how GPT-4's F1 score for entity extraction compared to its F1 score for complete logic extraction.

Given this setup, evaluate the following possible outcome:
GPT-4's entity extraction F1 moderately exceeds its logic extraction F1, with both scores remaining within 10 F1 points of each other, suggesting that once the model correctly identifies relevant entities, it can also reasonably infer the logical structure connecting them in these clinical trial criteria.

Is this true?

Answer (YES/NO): NO